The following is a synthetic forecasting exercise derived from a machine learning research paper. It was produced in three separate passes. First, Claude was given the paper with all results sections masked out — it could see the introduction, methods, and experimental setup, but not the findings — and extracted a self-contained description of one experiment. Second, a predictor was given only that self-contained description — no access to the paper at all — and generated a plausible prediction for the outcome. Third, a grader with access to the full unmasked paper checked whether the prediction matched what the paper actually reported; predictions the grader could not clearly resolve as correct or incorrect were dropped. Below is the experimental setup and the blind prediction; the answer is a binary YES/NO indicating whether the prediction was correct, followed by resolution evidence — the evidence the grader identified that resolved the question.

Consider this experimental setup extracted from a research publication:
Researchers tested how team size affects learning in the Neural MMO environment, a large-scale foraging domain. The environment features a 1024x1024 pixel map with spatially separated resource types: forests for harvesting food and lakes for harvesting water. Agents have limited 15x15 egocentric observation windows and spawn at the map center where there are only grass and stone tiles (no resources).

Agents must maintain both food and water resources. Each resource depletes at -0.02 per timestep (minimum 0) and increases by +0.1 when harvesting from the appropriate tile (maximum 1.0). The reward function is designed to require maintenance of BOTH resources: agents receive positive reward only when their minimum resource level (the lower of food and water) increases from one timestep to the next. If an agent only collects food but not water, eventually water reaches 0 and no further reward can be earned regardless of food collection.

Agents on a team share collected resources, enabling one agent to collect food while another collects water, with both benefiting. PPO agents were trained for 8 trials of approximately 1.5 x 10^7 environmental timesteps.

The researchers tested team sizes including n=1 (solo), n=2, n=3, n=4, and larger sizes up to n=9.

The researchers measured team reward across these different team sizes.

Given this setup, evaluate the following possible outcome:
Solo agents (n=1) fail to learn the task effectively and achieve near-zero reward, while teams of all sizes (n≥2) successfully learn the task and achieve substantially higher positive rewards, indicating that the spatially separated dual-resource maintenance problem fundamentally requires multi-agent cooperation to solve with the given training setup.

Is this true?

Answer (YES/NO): YES